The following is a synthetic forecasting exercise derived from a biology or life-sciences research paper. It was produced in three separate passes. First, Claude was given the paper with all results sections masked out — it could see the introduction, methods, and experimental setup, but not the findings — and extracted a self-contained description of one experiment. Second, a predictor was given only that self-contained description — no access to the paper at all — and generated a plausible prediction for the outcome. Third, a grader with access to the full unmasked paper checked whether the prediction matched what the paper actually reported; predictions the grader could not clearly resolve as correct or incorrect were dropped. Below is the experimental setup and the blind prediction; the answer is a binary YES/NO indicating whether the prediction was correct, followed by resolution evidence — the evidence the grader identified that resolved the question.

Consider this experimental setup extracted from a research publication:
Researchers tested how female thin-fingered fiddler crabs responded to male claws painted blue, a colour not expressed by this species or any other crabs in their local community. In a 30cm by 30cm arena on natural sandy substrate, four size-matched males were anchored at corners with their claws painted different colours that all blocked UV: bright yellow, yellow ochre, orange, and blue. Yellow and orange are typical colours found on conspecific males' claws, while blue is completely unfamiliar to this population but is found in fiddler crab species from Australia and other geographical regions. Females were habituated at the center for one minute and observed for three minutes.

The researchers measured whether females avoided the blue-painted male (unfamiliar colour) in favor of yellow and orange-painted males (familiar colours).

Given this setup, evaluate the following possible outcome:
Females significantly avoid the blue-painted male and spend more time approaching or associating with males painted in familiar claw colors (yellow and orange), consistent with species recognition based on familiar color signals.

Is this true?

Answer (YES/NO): NO